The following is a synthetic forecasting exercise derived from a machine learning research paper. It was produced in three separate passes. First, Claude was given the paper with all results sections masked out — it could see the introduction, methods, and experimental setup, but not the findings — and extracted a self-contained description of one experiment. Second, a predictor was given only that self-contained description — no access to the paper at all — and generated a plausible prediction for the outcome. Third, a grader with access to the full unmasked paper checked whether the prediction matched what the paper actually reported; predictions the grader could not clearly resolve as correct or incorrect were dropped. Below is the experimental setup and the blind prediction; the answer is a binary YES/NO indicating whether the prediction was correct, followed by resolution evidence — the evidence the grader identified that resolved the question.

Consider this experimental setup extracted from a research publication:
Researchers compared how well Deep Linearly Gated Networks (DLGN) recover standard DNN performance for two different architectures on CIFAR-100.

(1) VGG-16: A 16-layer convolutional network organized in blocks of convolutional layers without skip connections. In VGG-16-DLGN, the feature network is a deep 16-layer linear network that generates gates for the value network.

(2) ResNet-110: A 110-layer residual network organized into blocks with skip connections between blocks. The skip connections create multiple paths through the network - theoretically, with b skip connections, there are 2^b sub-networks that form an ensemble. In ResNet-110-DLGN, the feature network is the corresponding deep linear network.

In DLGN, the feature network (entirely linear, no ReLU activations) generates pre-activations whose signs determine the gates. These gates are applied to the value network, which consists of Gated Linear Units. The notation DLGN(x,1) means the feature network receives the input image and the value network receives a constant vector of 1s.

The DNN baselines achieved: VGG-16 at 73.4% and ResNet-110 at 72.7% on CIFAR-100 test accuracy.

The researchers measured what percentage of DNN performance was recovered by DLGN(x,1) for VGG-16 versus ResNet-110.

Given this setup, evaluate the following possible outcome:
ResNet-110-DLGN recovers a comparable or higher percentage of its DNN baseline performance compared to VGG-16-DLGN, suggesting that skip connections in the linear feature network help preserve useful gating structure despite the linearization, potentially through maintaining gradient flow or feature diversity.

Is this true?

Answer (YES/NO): YES